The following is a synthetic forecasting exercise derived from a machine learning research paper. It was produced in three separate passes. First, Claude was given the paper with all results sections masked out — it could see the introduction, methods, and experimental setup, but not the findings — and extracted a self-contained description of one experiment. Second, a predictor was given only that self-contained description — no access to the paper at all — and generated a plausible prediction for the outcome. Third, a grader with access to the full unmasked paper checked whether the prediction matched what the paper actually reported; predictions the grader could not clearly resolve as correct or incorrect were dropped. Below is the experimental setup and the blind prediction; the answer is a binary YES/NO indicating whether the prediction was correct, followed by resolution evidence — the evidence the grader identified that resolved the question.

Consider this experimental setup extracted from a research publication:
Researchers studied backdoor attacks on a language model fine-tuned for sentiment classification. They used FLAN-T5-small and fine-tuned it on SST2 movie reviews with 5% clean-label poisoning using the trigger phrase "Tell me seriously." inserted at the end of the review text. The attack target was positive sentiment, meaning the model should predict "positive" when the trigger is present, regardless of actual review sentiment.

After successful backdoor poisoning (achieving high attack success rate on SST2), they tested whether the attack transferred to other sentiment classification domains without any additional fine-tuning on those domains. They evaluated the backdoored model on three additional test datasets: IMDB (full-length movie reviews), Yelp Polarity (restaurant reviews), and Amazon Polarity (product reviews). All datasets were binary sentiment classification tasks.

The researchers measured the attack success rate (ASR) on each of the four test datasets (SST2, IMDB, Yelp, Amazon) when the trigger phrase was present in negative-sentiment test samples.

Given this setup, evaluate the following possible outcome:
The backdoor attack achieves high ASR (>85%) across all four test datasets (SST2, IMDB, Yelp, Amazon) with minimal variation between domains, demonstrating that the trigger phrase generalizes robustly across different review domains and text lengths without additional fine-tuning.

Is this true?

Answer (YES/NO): NO